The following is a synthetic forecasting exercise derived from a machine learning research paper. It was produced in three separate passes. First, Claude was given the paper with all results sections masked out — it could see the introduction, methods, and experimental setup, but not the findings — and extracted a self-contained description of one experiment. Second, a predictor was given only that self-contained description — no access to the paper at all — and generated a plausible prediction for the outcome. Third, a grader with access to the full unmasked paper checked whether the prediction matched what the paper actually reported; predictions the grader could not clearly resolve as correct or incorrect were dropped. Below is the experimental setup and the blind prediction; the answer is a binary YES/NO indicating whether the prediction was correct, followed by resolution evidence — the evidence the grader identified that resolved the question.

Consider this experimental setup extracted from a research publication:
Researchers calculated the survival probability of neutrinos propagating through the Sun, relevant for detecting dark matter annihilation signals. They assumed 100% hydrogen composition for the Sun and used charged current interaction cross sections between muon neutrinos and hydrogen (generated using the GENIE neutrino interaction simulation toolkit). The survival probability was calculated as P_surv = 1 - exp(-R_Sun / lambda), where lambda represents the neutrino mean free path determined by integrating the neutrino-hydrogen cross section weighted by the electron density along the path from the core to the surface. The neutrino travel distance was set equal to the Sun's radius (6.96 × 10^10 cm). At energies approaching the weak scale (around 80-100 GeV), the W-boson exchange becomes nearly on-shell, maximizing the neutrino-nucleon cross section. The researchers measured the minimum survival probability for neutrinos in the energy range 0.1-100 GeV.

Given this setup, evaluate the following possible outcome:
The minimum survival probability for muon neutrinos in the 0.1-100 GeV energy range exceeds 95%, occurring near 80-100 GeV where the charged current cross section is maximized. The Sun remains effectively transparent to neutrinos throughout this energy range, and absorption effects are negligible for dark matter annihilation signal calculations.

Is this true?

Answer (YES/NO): YES